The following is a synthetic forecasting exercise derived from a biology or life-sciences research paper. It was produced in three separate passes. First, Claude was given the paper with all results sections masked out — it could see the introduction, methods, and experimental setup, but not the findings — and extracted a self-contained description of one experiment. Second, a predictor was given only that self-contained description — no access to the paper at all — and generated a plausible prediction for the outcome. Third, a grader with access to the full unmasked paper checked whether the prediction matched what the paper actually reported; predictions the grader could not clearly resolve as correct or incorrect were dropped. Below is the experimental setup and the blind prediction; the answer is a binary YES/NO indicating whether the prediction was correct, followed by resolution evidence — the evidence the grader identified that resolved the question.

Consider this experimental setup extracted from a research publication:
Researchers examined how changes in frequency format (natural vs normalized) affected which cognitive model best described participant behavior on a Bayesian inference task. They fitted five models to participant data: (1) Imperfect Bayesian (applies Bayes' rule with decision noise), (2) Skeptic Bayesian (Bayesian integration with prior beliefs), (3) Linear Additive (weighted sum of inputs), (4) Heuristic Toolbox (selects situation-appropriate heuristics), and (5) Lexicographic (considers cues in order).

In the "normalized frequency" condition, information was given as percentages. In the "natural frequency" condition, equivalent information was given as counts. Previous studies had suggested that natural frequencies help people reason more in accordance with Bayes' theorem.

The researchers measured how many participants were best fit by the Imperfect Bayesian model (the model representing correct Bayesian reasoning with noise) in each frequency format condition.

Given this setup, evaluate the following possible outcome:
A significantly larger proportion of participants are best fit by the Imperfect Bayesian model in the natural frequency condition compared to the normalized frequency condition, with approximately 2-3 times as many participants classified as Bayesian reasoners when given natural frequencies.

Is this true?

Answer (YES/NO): YES